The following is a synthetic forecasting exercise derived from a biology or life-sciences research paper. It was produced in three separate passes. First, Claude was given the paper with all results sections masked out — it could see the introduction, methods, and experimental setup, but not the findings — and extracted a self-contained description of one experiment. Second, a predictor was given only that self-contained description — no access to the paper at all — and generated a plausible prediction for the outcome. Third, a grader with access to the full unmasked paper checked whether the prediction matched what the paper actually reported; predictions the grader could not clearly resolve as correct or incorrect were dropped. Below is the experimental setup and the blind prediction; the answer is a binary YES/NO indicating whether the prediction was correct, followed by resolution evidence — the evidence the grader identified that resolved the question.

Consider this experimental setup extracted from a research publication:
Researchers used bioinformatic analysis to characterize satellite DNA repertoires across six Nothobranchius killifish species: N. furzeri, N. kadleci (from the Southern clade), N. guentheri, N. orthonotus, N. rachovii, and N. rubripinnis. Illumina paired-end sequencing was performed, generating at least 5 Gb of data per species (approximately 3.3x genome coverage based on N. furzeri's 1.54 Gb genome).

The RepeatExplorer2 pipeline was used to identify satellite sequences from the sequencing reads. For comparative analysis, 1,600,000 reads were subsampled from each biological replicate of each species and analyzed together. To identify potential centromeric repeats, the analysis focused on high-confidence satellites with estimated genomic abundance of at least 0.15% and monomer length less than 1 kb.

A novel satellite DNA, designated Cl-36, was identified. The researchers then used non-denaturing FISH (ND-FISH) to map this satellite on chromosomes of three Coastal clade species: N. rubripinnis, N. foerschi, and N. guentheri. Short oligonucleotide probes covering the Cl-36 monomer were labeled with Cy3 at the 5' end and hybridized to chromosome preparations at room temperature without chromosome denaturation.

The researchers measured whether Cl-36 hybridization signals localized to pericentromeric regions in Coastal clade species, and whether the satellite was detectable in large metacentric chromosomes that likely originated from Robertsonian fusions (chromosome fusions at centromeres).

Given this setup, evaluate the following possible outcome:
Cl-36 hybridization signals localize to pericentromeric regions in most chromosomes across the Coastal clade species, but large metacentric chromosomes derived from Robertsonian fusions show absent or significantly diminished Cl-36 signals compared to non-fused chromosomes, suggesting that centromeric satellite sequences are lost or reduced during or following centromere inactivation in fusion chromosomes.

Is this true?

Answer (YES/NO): YES